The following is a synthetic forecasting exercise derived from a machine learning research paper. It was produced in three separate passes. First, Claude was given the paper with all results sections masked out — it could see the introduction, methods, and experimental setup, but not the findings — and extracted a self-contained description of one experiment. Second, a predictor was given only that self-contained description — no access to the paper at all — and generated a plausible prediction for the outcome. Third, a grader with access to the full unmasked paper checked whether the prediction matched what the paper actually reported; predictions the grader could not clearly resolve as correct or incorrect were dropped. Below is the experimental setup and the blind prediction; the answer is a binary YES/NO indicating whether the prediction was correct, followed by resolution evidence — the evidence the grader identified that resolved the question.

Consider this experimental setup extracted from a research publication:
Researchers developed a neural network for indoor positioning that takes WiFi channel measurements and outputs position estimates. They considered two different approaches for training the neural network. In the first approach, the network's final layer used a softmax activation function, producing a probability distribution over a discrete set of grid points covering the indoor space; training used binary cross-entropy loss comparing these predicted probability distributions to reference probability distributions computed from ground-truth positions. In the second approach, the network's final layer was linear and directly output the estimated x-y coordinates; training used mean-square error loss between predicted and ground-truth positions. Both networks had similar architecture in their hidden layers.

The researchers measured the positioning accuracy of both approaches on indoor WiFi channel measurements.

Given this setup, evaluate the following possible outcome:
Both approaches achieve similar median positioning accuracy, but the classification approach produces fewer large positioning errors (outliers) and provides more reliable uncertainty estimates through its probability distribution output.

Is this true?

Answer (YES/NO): NO